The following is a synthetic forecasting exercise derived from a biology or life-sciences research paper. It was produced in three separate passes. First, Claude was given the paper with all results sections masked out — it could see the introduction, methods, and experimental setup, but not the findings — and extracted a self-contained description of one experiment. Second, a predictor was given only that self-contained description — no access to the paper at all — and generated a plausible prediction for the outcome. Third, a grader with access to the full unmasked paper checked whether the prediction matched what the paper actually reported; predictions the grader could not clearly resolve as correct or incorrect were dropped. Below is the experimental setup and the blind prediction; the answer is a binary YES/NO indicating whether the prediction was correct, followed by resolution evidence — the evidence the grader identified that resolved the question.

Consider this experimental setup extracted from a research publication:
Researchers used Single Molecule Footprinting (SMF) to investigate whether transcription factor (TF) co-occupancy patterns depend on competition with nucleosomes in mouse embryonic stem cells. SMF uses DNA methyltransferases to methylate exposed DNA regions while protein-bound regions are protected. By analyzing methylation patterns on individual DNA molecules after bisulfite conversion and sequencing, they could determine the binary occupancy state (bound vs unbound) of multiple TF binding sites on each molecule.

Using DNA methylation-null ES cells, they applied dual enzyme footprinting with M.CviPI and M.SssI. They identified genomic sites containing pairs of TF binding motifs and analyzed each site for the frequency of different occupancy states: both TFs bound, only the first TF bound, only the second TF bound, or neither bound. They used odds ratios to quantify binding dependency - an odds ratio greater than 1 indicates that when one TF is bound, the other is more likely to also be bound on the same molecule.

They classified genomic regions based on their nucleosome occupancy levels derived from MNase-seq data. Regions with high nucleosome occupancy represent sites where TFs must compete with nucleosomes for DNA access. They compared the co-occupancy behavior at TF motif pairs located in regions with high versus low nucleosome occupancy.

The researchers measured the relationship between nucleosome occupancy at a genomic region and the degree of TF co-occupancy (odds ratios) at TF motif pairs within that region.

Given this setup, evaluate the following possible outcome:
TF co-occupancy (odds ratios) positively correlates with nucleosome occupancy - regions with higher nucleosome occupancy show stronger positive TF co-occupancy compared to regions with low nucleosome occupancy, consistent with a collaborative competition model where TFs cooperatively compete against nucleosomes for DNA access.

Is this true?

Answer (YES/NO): YES